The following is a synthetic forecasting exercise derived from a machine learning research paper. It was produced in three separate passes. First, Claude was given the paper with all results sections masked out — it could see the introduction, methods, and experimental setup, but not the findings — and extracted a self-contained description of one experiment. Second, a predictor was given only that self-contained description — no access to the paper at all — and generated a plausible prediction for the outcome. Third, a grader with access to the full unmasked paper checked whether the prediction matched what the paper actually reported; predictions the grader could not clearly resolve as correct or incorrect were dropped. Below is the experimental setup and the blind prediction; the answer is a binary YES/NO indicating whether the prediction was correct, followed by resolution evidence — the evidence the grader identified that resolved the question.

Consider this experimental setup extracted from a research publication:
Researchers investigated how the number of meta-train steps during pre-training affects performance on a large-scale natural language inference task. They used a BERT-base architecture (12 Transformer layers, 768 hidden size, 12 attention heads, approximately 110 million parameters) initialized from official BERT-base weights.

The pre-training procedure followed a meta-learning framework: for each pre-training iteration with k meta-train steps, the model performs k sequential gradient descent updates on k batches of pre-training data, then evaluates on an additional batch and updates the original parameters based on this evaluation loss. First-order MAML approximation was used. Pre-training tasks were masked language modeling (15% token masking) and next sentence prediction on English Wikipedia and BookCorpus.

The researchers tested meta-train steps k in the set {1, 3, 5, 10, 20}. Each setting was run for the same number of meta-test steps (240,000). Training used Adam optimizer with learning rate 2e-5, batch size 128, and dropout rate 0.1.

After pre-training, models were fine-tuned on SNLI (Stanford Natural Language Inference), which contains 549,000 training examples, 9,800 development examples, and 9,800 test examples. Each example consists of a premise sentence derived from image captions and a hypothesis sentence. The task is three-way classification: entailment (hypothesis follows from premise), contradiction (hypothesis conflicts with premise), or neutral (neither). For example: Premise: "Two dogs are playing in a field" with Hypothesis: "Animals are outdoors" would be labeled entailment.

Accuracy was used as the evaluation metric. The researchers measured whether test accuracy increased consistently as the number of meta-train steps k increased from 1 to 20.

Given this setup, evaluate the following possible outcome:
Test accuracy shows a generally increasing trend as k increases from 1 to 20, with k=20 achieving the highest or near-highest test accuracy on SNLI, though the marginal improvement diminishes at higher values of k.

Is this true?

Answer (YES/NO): NO